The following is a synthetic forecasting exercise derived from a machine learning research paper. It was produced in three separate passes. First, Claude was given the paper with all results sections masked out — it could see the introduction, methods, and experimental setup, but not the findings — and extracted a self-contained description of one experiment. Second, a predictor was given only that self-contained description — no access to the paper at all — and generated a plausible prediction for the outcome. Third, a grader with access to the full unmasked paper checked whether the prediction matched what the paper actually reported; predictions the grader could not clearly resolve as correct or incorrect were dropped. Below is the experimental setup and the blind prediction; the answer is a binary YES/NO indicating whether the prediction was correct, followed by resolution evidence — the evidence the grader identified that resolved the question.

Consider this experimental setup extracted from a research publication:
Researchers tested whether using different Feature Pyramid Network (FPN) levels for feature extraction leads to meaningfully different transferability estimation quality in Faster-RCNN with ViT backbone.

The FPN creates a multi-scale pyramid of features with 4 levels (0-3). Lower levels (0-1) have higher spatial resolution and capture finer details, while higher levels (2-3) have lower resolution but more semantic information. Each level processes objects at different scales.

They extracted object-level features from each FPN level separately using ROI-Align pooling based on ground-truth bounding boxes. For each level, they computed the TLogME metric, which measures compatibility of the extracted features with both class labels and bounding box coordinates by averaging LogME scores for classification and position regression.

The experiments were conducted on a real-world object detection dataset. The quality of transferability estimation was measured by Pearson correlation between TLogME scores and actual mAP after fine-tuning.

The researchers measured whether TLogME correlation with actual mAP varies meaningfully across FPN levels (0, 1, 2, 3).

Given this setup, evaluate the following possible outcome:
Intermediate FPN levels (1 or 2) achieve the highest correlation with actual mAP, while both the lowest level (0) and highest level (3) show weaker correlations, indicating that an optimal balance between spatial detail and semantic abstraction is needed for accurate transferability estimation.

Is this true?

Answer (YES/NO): NO